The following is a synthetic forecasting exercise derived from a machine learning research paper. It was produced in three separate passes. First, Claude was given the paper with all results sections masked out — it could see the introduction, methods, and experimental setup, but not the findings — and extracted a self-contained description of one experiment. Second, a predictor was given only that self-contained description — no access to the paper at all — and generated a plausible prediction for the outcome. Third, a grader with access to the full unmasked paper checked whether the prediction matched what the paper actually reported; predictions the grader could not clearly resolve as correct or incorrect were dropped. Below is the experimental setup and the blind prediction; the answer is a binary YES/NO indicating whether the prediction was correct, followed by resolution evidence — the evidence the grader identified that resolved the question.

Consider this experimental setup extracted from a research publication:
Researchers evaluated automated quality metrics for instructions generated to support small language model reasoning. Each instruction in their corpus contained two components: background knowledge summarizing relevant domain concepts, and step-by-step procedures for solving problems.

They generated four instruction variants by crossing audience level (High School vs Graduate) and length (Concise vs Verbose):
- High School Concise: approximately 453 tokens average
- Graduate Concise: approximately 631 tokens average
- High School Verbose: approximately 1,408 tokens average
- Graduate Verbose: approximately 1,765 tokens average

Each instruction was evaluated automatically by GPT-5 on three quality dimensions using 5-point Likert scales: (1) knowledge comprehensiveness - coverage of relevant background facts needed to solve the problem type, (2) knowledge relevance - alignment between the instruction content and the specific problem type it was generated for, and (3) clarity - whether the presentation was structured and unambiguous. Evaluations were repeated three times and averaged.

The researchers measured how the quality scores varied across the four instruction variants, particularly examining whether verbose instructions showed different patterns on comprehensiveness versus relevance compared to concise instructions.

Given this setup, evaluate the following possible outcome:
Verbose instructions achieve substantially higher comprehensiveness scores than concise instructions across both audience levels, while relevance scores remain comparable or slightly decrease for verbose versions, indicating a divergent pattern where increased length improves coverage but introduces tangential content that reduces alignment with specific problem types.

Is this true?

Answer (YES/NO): YES